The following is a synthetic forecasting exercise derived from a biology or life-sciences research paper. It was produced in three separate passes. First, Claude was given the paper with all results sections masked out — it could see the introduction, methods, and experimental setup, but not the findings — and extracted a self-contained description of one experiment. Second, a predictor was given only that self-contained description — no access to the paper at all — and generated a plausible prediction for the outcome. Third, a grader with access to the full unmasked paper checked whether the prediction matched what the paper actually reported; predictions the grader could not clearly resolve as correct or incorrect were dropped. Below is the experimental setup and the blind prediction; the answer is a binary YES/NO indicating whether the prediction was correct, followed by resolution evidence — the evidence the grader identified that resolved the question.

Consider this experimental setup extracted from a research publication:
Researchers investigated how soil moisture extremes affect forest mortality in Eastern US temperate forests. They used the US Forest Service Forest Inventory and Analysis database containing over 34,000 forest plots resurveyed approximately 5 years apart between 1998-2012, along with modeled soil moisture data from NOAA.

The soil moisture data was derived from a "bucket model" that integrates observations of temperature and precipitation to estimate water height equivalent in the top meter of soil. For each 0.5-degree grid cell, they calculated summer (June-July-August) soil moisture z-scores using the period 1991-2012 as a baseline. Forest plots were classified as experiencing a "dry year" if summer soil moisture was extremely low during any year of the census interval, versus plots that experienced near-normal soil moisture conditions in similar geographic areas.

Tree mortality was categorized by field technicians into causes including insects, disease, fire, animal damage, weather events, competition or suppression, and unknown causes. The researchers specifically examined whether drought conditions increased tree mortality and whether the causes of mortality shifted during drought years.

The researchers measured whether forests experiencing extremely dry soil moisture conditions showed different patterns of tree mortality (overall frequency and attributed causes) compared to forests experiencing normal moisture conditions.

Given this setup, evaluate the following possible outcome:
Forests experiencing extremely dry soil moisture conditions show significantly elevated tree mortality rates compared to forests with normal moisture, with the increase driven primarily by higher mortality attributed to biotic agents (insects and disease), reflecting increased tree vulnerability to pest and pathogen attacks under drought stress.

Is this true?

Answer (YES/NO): NO